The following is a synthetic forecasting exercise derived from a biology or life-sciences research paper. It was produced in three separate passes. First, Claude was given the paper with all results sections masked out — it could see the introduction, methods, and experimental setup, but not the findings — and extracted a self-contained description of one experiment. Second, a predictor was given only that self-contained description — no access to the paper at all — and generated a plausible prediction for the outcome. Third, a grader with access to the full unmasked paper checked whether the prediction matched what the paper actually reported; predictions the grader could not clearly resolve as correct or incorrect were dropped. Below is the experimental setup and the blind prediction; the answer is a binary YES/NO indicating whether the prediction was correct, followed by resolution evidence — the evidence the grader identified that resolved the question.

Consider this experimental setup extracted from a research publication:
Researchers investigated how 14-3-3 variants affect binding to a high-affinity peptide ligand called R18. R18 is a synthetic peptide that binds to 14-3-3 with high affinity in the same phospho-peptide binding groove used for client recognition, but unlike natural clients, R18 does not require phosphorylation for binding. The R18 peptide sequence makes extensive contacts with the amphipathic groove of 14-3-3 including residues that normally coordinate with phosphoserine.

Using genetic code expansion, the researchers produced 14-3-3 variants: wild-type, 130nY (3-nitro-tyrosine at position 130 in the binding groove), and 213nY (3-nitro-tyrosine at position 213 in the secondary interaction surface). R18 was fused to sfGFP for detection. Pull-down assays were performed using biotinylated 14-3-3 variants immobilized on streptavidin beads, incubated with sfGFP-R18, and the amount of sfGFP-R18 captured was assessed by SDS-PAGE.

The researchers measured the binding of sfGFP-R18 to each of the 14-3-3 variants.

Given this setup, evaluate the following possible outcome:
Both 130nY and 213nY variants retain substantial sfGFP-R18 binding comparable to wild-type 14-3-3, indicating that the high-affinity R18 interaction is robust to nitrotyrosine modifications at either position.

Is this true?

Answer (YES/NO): NO